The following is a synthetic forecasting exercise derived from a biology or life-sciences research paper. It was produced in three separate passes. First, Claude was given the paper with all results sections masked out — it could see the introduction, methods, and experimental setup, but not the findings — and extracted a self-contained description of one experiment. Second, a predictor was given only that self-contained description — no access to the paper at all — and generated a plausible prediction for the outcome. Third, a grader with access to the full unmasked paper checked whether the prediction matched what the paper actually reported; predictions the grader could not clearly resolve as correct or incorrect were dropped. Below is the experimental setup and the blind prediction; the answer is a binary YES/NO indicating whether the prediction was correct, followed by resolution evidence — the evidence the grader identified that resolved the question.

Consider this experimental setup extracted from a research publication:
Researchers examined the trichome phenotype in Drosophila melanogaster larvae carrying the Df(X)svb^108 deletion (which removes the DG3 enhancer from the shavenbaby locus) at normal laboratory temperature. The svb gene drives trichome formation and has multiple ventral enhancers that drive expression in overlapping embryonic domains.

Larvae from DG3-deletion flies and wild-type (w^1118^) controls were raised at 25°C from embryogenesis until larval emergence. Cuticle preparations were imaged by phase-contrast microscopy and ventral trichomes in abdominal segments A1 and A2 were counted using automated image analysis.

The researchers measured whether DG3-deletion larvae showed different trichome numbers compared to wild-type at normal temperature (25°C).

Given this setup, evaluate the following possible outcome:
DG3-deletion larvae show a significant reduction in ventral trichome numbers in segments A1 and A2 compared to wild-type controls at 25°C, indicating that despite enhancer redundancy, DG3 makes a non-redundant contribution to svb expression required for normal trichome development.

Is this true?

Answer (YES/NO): NO